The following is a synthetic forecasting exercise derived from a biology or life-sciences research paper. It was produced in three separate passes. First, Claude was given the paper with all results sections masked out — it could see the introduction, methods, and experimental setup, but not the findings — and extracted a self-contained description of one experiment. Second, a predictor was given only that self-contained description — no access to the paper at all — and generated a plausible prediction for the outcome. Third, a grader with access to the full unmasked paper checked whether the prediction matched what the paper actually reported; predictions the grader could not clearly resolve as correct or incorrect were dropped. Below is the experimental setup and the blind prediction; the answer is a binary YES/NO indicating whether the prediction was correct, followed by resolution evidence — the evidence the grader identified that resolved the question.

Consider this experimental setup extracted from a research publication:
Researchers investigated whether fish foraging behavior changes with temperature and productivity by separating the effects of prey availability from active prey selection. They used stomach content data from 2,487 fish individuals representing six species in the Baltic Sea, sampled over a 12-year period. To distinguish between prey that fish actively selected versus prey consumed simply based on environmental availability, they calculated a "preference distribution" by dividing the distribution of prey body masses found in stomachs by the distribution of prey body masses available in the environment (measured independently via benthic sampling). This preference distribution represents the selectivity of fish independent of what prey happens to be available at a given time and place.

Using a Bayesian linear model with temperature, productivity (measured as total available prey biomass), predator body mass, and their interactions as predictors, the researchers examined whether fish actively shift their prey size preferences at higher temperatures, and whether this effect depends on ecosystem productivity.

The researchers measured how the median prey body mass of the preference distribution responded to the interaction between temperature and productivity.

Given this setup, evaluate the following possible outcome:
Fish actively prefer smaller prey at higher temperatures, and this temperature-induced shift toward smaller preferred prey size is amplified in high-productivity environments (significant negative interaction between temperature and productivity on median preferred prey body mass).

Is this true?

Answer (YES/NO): YES